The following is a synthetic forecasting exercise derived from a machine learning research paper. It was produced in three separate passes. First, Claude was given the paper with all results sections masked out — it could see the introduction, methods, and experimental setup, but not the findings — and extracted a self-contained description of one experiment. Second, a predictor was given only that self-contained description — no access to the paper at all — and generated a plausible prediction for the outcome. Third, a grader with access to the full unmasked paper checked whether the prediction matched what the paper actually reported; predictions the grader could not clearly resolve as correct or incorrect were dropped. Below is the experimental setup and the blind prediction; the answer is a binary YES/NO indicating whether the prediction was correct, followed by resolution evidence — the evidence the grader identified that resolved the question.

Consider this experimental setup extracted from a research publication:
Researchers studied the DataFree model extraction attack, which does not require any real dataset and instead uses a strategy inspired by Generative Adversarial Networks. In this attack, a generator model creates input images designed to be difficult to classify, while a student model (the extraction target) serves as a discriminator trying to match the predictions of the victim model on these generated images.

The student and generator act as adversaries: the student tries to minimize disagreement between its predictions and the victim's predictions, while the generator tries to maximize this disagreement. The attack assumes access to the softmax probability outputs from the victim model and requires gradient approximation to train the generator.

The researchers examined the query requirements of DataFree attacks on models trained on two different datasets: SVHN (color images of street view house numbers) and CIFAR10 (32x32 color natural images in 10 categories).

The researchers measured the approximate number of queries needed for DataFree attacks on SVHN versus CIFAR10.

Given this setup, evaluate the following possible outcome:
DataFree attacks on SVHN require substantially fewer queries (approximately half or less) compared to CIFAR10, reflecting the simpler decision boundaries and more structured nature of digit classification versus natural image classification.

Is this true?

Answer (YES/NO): YES